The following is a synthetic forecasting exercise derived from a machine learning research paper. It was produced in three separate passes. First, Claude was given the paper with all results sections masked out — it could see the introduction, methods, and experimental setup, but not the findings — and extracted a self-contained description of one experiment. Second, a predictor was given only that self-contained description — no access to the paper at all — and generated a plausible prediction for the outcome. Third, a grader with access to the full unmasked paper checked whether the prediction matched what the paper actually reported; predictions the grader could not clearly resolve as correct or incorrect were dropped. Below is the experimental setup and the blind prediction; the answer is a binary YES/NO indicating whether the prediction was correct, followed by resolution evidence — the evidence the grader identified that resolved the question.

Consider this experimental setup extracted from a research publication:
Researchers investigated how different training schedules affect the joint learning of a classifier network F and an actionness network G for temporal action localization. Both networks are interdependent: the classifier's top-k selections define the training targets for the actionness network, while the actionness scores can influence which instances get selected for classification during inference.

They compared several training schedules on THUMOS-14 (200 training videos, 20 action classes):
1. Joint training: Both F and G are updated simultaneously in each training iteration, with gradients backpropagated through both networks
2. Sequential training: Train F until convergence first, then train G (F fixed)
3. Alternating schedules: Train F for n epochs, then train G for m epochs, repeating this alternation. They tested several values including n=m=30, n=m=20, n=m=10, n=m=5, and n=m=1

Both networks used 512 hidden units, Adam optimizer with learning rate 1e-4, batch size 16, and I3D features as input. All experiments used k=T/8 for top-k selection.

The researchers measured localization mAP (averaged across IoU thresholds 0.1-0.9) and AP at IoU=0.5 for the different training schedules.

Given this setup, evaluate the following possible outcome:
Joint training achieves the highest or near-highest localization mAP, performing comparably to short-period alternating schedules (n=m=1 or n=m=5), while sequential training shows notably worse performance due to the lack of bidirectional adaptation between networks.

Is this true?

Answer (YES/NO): NO